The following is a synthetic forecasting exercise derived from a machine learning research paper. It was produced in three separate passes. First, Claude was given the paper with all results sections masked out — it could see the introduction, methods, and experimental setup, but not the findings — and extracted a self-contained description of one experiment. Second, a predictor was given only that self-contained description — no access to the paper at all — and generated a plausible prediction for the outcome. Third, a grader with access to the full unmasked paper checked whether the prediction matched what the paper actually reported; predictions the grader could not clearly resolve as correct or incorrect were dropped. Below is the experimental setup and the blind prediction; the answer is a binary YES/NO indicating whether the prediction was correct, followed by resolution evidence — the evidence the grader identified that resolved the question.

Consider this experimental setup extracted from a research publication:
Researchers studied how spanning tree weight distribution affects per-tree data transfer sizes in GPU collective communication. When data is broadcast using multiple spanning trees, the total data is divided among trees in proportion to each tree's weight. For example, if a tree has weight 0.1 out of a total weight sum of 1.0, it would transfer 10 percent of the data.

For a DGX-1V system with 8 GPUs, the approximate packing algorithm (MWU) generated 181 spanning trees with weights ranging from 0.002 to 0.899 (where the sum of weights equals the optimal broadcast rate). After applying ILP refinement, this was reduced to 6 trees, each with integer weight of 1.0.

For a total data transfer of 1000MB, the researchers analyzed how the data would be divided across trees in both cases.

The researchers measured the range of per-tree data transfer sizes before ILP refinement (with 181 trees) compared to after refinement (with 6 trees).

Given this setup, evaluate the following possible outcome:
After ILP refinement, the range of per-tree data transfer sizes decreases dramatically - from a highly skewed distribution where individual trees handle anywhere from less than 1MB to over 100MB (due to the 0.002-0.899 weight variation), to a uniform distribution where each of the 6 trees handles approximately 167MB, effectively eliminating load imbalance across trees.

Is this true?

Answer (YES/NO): YES